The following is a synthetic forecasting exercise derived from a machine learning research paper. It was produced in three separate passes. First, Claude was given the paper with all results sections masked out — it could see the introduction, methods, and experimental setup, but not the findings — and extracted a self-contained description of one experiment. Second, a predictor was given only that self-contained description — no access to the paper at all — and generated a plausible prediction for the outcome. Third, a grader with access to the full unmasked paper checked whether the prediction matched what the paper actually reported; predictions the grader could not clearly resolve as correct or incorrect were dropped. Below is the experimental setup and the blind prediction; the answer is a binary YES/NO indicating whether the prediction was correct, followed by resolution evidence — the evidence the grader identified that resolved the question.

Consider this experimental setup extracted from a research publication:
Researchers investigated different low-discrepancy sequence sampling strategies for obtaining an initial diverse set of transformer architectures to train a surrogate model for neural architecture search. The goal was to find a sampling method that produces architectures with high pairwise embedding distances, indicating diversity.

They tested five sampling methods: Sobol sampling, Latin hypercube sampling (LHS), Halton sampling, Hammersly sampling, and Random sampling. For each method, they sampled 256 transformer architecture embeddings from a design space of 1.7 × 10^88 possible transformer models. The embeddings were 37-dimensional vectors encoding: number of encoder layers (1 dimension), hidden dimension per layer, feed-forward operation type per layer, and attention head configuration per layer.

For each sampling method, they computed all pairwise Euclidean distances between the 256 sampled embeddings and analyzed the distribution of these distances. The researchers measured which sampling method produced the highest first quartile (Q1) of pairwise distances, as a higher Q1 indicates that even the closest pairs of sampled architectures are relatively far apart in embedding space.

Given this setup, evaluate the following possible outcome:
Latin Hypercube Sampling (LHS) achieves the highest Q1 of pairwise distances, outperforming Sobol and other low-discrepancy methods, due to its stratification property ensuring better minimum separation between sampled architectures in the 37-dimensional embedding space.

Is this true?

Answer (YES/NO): YES